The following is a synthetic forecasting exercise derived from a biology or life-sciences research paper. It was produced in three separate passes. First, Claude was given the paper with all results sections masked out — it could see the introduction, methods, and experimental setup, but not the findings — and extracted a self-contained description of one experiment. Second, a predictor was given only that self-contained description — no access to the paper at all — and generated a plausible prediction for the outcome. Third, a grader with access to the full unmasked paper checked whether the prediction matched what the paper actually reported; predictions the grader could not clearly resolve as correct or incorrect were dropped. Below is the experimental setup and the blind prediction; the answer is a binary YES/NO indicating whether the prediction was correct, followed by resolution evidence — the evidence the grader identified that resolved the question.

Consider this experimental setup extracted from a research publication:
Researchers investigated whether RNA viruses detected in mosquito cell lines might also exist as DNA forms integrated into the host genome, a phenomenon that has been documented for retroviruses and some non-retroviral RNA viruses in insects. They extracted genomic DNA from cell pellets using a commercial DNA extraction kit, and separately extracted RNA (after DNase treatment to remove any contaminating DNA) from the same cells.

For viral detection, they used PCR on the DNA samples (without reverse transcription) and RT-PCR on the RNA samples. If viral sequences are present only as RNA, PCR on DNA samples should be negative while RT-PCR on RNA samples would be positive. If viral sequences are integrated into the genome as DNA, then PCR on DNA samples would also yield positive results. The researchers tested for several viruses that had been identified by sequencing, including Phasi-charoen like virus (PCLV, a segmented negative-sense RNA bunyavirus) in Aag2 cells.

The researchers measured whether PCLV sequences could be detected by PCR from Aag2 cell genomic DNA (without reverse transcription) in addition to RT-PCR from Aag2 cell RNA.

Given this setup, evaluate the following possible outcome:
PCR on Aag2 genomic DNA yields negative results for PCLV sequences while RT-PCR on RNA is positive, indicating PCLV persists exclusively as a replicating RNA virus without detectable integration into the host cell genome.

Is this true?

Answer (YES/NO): YES